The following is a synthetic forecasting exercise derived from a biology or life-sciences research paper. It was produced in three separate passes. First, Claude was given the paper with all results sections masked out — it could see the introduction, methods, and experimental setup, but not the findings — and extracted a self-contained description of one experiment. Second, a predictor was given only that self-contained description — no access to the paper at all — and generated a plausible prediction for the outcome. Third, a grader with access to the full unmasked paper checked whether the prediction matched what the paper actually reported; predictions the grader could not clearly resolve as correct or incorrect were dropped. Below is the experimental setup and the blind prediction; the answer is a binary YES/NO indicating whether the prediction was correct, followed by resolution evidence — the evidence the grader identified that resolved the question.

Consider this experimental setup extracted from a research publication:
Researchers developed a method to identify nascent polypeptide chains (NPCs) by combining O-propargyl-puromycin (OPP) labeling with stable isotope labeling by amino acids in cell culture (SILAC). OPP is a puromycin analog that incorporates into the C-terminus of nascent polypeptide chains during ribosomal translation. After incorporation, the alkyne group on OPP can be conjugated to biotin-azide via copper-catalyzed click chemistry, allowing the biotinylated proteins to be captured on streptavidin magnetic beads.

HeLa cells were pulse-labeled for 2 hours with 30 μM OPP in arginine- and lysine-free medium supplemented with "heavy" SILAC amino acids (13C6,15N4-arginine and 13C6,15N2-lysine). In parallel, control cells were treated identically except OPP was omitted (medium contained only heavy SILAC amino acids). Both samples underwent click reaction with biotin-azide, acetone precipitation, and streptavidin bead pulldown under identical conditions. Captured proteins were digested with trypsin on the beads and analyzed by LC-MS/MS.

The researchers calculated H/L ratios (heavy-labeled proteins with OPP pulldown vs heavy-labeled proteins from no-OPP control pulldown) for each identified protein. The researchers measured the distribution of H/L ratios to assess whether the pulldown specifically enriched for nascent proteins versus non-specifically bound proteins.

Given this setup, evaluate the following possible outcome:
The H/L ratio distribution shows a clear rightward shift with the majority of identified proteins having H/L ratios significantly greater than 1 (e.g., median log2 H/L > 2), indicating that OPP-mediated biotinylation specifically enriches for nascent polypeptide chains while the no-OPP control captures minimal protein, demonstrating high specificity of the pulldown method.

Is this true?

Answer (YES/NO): NO